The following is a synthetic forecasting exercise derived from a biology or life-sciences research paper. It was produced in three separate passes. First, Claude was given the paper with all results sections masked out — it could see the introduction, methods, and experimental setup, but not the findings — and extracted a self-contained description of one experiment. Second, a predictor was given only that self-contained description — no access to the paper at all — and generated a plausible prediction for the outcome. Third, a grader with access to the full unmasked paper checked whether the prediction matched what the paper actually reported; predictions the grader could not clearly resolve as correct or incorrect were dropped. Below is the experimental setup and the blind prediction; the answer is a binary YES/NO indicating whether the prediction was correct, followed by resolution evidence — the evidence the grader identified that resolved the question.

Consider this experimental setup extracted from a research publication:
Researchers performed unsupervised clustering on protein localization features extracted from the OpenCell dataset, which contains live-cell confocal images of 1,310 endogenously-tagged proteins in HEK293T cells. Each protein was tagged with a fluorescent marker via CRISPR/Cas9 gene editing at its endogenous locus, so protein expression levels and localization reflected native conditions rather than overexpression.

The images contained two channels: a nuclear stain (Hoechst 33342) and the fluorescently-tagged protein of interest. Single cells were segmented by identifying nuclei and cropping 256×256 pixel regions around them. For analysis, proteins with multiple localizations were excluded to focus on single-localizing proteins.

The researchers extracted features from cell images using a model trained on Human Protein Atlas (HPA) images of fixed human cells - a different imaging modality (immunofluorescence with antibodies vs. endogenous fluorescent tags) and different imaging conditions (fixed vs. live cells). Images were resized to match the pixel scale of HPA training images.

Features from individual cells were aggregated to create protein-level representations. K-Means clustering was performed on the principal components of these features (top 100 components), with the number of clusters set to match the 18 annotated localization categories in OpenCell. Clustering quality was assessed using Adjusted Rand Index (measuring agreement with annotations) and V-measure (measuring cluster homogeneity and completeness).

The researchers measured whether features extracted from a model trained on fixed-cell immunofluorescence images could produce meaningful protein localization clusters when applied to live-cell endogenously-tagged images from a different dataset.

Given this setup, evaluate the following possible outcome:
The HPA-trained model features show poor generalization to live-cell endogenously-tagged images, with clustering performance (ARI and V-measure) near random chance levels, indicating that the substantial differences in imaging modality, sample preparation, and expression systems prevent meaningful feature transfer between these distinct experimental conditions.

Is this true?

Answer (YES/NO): NO